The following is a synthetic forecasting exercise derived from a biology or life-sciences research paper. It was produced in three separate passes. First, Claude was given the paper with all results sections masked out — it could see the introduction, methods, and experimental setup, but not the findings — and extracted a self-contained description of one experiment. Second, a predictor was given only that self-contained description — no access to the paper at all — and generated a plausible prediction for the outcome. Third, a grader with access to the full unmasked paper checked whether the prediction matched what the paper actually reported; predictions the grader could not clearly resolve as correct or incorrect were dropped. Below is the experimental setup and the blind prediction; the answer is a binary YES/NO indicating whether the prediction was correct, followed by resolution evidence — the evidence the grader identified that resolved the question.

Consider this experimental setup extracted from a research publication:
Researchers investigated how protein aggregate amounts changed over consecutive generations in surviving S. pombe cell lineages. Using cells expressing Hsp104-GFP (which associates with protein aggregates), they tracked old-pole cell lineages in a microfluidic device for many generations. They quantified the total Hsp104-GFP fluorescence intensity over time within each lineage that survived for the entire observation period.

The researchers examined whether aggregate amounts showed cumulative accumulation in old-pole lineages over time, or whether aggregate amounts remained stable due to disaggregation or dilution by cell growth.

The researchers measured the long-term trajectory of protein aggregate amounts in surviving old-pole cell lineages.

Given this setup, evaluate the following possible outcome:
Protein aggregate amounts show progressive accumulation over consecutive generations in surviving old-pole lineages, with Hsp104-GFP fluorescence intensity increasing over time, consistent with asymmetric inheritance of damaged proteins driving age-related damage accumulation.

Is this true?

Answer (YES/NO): NO